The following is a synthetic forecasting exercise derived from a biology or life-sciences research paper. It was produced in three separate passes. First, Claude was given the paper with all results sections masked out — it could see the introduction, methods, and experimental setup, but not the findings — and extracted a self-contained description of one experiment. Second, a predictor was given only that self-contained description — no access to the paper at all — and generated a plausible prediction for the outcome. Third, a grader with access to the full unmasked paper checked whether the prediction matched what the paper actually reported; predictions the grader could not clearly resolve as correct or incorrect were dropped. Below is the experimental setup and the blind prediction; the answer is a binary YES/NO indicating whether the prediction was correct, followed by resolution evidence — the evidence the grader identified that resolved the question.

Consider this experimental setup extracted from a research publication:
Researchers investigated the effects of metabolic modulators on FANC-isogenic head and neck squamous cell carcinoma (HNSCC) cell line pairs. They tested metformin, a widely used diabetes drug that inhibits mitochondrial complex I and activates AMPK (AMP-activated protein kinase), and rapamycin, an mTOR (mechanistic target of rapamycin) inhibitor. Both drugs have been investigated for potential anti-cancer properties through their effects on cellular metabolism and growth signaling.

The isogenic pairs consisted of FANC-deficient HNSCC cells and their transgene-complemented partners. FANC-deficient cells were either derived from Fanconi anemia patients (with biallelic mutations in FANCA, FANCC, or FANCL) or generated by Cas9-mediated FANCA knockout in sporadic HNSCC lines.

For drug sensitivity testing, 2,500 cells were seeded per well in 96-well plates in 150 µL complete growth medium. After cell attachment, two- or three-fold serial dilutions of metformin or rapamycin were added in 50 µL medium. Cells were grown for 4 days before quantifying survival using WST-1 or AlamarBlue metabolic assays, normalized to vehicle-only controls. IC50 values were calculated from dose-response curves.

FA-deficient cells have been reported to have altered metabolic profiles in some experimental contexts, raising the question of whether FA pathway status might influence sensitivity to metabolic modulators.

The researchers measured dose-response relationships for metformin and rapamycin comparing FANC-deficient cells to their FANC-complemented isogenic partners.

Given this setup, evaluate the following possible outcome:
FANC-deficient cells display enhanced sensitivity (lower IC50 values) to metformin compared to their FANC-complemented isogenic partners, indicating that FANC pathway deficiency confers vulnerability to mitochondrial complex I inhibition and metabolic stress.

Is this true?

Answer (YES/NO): NO